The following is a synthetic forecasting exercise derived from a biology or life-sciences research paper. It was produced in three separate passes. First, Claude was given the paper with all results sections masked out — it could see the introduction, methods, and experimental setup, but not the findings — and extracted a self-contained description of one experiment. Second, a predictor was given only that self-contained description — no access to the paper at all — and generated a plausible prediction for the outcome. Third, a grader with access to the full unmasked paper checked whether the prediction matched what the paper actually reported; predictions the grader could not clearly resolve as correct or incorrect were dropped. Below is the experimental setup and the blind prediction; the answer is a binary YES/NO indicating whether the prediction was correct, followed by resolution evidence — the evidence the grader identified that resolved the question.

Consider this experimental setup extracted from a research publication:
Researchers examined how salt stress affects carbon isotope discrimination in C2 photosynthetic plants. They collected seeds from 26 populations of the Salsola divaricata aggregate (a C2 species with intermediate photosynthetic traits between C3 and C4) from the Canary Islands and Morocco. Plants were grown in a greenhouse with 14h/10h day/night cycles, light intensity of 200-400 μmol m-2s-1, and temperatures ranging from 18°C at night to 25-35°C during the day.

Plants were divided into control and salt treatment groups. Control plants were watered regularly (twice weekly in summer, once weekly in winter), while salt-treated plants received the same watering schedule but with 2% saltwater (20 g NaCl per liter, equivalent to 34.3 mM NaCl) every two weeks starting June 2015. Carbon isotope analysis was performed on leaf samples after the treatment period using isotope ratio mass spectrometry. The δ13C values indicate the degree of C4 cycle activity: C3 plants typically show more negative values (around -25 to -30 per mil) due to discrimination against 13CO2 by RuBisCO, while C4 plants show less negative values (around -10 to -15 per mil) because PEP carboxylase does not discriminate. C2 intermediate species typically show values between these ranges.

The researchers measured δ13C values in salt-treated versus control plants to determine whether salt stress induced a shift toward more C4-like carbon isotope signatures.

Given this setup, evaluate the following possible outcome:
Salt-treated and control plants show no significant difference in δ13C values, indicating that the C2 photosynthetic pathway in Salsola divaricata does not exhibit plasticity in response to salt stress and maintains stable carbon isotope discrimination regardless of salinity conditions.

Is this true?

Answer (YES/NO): NO